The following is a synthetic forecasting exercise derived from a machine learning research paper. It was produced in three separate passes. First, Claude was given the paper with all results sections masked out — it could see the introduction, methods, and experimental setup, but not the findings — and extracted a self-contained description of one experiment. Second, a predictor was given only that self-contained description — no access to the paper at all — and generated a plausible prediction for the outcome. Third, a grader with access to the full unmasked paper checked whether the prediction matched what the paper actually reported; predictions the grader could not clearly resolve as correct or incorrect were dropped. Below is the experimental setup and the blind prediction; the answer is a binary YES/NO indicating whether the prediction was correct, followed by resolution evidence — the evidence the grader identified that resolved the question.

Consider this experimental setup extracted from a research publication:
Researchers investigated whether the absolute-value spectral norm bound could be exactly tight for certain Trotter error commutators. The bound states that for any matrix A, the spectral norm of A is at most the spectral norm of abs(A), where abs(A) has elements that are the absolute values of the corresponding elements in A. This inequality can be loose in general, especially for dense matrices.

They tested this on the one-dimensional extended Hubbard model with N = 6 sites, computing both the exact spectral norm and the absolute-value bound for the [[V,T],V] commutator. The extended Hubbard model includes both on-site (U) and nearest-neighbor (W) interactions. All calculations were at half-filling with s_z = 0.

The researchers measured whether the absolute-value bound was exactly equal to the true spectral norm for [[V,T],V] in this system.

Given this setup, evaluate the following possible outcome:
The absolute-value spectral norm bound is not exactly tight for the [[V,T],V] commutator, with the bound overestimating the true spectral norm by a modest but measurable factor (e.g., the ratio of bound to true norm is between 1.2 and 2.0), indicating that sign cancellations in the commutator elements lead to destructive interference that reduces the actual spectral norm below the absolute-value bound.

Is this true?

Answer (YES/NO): NO